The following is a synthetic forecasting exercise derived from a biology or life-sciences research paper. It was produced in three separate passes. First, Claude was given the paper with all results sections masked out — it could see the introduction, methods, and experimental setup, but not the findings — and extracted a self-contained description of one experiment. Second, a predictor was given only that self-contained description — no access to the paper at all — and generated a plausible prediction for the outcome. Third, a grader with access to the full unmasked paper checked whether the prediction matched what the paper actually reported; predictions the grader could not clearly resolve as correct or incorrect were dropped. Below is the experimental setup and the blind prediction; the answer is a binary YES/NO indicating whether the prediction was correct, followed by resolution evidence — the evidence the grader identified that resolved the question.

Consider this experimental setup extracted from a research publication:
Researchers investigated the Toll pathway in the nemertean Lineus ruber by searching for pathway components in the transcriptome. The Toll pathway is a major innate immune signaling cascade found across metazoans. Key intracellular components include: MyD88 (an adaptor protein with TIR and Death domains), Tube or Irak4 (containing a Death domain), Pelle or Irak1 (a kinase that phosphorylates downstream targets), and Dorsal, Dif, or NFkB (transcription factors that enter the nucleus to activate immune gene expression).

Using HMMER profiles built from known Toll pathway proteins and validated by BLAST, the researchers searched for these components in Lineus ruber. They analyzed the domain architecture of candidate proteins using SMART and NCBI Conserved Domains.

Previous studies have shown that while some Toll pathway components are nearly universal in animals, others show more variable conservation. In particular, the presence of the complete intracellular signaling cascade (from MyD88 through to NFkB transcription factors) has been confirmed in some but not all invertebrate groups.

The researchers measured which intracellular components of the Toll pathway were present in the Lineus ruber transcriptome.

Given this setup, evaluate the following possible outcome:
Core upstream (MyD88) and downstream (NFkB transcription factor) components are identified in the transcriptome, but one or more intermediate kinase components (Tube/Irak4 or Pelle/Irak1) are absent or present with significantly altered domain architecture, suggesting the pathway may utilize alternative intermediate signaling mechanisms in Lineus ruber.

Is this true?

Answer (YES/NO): NO